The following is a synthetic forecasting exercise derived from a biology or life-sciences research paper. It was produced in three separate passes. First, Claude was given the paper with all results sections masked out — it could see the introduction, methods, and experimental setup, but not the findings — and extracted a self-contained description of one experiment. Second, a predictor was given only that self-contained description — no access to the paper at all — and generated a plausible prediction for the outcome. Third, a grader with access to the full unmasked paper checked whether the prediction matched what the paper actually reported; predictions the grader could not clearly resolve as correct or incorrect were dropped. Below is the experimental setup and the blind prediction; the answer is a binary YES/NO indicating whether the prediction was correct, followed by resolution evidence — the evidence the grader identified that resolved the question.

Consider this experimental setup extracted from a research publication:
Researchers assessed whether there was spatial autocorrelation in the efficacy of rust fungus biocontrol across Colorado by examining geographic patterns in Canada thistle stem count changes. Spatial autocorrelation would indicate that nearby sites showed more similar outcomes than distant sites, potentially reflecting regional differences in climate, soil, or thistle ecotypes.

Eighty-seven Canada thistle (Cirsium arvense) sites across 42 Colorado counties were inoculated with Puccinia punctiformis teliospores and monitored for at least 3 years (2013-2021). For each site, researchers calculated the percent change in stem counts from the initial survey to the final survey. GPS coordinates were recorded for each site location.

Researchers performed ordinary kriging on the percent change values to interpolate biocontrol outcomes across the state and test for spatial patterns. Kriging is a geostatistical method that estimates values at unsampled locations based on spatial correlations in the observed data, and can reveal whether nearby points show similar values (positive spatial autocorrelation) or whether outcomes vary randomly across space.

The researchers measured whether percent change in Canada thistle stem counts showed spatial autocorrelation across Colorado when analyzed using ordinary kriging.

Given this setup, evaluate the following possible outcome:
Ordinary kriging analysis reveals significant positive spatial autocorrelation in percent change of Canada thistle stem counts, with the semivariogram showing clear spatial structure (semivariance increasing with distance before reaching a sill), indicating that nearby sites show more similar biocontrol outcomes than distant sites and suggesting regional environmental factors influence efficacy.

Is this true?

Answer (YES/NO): YES